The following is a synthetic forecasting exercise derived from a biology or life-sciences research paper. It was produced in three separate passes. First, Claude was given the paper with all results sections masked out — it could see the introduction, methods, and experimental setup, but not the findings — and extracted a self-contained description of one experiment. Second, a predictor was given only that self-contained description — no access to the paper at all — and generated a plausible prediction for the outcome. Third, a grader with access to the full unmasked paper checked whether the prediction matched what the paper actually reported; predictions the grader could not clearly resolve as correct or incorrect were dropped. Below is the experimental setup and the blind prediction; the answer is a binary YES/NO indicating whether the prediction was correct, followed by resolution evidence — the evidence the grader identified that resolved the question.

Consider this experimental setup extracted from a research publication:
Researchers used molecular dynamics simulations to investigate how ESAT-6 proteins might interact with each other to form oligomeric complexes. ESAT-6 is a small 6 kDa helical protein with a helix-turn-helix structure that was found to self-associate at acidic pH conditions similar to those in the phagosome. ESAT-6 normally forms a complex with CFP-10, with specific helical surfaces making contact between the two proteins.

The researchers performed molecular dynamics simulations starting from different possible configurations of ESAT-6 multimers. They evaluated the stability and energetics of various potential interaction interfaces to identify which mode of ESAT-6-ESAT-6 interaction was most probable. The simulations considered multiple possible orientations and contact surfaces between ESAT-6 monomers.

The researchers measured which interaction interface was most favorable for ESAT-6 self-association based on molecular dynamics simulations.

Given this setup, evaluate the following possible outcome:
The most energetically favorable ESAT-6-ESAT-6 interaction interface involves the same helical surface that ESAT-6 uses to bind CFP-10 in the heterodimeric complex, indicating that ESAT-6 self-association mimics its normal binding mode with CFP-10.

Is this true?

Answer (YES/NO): YES